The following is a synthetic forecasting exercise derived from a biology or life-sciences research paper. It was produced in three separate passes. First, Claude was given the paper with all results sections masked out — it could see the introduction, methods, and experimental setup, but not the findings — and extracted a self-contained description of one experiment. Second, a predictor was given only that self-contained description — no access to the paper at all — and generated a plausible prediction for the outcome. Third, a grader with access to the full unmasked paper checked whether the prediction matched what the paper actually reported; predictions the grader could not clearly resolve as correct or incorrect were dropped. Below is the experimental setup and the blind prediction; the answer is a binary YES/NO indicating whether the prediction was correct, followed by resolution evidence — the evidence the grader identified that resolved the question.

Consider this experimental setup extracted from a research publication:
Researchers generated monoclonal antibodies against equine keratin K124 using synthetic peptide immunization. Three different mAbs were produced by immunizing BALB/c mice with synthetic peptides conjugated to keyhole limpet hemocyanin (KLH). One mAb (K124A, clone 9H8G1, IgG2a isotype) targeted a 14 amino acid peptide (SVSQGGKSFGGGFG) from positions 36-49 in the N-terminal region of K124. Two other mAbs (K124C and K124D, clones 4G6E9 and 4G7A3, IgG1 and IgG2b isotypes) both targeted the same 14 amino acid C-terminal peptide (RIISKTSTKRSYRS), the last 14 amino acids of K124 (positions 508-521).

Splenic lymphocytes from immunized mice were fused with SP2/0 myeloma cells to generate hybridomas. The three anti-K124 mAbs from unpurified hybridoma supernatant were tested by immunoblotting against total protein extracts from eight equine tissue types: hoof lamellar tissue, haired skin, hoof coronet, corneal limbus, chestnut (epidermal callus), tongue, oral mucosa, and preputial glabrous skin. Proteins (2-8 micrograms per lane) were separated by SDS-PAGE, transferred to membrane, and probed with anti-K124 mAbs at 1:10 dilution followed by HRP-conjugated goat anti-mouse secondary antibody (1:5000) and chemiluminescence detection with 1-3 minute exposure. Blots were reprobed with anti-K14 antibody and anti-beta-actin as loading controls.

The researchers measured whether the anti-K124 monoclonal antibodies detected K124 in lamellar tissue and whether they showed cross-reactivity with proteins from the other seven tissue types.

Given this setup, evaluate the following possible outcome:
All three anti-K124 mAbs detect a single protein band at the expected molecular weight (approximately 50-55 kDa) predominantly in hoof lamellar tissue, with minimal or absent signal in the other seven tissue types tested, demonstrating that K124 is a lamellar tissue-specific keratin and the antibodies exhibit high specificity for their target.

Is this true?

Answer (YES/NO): YES